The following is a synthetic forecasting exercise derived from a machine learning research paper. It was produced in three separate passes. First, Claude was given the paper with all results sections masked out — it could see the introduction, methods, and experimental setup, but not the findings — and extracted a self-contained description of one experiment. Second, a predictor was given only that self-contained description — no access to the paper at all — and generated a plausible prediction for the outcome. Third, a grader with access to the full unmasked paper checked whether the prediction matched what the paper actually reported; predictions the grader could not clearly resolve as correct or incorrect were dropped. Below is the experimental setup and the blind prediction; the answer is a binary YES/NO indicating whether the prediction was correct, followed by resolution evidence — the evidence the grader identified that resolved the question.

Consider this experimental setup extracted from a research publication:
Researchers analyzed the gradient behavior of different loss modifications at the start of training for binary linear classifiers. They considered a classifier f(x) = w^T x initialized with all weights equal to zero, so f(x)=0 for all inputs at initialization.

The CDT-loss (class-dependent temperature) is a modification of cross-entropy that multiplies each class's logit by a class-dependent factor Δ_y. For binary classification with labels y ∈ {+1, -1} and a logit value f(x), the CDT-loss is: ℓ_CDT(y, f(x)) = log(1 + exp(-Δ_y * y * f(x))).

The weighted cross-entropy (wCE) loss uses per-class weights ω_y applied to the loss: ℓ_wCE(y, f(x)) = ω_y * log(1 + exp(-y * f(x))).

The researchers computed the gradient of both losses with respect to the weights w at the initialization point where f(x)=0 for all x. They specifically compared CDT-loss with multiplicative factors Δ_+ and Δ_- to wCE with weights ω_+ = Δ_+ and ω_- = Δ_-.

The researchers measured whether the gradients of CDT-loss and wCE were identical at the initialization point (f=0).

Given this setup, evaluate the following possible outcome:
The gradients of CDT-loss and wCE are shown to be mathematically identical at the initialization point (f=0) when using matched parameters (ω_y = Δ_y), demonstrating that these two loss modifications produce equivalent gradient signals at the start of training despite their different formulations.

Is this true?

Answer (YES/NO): YES